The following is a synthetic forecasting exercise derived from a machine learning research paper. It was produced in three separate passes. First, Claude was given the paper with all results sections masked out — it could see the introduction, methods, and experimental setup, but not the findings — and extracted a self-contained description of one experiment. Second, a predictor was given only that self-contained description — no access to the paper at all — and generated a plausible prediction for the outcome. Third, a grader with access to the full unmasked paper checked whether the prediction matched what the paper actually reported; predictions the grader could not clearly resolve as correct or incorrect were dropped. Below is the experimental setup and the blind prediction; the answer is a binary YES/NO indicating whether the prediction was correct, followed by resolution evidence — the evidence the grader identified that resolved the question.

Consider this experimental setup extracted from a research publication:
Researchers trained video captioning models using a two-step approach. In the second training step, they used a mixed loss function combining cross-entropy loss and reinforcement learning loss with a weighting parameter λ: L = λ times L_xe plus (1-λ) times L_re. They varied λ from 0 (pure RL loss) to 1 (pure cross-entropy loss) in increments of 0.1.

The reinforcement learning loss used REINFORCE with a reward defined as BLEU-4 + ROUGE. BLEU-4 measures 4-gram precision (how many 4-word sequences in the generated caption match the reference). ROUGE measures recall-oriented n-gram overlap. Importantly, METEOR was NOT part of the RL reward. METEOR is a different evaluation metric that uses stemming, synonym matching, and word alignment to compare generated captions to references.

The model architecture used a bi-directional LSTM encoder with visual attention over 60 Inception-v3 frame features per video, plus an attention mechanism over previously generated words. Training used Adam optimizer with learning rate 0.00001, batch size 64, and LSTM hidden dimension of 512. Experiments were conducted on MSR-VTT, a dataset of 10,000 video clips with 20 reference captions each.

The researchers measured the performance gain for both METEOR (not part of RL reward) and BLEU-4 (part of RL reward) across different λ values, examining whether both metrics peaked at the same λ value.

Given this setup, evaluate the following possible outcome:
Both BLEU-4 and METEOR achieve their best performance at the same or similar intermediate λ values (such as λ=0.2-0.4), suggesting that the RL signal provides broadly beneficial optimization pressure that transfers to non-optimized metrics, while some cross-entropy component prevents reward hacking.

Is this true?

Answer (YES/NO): YES